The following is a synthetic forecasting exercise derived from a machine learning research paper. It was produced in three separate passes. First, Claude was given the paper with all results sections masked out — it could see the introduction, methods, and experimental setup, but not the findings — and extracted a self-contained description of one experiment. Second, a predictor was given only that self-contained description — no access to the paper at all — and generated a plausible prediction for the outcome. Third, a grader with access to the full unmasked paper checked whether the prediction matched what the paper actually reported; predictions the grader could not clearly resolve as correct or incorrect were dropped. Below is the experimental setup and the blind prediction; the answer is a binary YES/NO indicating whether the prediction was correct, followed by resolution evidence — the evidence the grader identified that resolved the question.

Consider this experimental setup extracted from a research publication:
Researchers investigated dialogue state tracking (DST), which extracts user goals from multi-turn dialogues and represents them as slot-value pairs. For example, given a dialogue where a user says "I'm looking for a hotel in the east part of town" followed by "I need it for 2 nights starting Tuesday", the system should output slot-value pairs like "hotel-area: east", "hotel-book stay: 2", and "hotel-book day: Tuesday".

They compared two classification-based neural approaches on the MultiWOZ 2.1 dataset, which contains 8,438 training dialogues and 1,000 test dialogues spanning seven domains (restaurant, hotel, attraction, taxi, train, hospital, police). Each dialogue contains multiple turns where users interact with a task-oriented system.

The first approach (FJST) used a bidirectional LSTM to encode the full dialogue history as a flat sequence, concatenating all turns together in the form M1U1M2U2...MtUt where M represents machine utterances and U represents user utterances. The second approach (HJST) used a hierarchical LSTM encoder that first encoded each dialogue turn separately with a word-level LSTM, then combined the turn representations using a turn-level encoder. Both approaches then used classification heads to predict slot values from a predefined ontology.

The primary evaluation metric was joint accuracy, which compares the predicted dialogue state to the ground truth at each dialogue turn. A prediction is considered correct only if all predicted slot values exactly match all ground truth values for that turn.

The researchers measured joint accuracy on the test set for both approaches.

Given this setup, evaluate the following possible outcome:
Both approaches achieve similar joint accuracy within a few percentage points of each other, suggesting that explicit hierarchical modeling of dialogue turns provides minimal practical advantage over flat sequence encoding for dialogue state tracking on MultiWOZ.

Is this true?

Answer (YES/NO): NO